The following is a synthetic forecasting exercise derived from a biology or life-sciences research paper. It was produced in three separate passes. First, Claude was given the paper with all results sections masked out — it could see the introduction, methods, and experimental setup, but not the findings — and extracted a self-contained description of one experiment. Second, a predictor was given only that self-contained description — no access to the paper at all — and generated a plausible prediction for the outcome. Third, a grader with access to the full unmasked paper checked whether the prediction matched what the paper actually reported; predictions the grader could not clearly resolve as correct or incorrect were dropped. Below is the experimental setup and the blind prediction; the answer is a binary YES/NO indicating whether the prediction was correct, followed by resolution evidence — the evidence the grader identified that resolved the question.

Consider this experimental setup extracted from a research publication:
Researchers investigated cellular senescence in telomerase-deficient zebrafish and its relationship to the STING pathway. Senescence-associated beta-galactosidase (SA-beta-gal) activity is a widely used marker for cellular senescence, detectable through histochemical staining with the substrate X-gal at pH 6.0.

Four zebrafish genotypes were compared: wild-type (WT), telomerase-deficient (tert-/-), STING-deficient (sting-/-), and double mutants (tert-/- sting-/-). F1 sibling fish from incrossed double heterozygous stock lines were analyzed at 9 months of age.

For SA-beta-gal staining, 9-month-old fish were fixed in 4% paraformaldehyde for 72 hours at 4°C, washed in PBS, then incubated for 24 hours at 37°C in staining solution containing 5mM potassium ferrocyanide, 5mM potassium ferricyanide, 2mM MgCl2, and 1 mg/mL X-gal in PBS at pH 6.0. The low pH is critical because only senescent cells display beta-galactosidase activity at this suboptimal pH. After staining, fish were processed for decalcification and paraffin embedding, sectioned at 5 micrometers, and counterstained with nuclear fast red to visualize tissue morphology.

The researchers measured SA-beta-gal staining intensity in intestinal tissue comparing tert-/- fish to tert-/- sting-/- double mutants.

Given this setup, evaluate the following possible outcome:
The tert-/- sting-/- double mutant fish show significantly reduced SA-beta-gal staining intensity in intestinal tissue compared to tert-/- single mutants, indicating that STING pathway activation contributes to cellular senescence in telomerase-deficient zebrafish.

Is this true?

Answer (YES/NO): YES